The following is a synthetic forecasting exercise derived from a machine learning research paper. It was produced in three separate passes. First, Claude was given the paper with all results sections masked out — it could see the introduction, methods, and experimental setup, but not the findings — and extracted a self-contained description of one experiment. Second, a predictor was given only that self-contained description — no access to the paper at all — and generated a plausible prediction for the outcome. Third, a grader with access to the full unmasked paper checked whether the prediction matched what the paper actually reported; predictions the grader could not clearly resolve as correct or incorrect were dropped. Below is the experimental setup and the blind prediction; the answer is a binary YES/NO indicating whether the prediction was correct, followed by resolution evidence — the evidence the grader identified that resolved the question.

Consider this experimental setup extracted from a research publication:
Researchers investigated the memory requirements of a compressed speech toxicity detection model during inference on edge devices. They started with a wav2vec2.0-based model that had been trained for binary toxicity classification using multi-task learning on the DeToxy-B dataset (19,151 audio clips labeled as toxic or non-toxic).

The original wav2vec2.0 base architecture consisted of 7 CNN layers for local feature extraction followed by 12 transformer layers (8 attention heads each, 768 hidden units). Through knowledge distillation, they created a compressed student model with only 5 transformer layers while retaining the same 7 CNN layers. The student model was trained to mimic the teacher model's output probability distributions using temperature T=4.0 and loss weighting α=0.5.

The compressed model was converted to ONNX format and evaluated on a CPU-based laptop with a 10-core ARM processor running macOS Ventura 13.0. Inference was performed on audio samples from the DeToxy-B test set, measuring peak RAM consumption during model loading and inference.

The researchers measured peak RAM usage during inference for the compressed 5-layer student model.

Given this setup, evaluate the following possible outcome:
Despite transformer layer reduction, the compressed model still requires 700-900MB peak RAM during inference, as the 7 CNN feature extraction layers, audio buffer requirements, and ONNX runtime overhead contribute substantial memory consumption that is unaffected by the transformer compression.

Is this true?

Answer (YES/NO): NO